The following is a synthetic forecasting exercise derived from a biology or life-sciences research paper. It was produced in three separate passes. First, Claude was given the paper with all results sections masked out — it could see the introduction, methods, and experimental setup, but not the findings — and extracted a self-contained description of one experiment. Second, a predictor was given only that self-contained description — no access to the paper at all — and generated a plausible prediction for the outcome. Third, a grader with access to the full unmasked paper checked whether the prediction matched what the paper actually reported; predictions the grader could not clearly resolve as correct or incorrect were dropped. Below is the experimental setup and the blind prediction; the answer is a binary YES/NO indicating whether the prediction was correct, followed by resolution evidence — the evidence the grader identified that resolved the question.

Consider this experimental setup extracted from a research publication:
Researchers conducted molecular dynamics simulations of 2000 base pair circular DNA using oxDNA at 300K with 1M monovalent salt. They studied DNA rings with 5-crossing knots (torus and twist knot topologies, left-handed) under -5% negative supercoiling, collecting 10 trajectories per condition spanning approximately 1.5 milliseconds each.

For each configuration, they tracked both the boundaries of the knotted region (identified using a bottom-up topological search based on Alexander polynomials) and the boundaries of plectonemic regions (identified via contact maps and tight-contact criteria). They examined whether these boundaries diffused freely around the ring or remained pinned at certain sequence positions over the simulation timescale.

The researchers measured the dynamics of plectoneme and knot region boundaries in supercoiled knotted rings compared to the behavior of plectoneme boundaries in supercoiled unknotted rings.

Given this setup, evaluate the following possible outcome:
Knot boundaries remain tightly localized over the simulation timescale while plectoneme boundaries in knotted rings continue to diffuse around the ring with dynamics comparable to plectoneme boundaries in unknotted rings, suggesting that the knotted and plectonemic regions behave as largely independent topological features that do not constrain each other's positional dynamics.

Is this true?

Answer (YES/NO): NO